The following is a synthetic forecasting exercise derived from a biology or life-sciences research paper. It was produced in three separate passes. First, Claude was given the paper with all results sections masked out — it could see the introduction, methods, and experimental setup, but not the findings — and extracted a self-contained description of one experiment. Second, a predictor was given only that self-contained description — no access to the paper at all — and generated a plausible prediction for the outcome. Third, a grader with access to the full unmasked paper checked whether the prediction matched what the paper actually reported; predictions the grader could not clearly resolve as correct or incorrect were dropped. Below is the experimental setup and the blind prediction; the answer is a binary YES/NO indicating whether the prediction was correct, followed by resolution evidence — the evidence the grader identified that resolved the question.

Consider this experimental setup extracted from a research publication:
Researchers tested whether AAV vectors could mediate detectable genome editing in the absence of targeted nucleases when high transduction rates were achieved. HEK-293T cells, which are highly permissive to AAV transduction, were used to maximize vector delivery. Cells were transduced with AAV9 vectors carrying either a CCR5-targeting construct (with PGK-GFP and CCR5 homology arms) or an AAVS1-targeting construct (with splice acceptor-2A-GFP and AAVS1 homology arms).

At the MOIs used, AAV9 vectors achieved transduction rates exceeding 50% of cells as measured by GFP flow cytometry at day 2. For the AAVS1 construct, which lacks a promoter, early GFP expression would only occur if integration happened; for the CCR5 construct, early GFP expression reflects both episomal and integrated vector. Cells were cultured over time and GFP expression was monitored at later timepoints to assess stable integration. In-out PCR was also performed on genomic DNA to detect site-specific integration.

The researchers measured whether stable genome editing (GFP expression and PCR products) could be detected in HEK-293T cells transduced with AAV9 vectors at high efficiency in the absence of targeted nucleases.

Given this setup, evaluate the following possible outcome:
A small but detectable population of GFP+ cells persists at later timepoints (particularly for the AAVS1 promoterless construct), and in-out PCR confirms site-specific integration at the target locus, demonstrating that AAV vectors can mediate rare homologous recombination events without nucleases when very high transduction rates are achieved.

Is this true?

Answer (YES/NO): NO